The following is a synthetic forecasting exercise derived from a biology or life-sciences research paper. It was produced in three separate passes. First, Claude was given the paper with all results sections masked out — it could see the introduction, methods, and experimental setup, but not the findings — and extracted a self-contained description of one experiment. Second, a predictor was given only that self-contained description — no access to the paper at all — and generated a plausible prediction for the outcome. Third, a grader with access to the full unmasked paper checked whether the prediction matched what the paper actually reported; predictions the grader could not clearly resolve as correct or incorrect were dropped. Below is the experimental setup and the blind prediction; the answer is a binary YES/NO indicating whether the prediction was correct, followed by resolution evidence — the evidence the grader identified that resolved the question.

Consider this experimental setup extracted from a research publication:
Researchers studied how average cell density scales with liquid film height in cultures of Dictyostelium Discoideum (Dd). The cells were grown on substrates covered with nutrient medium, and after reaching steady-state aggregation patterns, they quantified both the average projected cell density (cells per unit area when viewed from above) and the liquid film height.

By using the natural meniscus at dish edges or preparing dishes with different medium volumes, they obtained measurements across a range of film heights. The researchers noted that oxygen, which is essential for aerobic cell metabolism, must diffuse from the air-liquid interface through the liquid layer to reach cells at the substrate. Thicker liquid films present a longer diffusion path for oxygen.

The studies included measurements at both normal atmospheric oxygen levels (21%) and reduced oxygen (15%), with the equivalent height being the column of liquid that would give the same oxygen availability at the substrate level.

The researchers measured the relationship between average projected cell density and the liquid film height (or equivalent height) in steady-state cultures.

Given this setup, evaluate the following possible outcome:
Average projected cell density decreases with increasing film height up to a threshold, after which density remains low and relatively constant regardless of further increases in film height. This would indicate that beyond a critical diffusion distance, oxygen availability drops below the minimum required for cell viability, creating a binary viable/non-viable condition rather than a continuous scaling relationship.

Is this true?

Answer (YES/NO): NO